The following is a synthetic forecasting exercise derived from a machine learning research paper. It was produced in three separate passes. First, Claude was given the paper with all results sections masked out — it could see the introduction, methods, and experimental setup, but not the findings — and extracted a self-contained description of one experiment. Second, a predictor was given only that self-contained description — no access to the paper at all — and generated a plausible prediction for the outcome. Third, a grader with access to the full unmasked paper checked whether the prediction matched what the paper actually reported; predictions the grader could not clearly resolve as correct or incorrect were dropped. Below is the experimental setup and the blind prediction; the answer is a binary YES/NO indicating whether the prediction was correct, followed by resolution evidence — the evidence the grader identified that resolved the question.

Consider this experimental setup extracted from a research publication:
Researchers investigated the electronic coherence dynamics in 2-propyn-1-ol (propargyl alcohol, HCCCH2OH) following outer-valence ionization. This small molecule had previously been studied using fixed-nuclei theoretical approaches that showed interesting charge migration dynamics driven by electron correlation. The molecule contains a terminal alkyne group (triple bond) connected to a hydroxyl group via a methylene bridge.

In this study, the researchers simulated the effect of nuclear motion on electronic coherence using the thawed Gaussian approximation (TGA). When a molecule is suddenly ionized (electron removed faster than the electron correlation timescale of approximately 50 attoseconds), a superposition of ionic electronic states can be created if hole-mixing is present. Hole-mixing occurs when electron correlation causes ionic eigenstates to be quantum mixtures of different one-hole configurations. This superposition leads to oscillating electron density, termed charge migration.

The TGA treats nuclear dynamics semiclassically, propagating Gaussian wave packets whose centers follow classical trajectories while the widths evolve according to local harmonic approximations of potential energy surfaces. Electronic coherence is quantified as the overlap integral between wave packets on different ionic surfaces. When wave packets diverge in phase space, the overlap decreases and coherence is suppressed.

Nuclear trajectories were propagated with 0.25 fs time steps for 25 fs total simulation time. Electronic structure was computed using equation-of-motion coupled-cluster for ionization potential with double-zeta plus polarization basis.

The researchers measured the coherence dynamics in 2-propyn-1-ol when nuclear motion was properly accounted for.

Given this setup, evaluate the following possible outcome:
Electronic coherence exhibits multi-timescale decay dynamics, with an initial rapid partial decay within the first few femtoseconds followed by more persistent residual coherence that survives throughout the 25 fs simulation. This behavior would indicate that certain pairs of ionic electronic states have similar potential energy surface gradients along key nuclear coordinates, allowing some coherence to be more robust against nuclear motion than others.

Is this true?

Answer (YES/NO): NO